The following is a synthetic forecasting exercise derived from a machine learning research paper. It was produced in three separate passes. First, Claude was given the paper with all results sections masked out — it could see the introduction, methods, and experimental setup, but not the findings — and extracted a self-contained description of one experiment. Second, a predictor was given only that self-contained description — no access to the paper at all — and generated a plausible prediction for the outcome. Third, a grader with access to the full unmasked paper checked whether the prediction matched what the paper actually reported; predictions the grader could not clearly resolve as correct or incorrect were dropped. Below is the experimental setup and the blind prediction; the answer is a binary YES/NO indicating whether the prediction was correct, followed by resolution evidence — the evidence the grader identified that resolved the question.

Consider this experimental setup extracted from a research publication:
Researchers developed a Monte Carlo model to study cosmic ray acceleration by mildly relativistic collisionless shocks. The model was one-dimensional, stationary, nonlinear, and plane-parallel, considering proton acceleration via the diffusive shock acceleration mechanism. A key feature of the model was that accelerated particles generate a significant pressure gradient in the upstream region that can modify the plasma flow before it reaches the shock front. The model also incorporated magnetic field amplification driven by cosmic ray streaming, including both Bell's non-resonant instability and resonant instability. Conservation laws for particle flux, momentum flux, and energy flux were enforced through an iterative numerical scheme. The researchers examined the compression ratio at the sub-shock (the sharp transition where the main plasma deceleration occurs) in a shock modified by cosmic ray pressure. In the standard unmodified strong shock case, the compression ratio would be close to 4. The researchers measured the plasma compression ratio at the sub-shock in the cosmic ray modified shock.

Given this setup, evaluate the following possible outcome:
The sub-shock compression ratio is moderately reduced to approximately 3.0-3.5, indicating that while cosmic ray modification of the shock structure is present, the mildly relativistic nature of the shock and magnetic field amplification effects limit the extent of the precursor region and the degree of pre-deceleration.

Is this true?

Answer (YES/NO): YES